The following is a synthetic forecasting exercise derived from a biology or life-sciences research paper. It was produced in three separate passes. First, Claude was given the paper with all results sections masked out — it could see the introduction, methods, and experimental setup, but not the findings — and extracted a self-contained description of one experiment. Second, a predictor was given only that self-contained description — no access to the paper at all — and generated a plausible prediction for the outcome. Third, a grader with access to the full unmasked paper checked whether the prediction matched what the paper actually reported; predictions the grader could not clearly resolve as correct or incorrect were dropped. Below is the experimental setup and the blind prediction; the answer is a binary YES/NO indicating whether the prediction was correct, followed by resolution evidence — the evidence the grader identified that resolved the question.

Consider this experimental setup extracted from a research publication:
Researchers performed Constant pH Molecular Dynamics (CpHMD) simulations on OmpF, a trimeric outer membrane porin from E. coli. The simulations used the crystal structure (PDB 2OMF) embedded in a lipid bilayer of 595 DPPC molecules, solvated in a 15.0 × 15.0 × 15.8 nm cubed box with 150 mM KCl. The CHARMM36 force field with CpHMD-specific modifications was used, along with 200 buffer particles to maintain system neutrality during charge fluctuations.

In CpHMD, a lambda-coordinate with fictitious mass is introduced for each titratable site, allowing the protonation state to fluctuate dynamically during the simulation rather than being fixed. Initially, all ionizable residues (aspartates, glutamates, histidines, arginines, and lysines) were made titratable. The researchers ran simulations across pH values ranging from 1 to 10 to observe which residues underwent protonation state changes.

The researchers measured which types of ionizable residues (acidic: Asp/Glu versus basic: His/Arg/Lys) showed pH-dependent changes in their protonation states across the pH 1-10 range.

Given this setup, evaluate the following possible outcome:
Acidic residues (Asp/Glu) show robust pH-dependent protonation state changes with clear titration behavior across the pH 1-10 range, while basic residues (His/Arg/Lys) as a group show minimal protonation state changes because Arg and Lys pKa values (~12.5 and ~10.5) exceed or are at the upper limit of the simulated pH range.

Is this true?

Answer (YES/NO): NO